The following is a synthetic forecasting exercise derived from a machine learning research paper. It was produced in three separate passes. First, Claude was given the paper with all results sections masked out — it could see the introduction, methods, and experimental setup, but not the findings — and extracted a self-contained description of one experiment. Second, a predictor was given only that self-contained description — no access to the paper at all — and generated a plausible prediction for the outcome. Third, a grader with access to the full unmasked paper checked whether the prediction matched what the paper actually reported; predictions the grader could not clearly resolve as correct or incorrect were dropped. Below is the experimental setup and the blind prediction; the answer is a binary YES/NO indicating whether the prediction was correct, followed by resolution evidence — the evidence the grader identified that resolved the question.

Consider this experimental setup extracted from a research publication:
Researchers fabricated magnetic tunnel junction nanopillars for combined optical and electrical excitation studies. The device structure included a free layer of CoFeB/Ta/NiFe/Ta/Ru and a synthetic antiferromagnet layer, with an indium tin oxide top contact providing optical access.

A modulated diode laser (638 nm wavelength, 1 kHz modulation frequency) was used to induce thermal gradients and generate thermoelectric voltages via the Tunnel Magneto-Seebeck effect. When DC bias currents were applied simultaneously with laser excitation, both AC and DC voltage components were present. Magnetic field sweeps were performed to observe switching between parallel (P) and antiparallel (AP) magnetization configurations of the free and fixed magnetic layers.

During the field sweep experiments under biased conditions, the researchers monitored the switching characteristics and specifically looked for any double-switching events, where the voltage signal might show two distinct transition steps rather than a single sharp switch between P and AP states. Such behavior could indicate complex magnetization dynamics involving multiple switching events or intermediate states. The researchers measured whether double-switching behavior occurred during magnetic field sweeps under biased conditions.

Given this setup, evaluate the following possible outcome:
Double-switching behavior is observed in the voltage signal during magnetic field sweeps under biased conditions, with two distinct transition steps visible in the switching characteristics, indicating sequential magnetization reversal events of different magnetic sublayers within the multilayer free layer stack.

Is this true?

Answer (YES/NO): NO